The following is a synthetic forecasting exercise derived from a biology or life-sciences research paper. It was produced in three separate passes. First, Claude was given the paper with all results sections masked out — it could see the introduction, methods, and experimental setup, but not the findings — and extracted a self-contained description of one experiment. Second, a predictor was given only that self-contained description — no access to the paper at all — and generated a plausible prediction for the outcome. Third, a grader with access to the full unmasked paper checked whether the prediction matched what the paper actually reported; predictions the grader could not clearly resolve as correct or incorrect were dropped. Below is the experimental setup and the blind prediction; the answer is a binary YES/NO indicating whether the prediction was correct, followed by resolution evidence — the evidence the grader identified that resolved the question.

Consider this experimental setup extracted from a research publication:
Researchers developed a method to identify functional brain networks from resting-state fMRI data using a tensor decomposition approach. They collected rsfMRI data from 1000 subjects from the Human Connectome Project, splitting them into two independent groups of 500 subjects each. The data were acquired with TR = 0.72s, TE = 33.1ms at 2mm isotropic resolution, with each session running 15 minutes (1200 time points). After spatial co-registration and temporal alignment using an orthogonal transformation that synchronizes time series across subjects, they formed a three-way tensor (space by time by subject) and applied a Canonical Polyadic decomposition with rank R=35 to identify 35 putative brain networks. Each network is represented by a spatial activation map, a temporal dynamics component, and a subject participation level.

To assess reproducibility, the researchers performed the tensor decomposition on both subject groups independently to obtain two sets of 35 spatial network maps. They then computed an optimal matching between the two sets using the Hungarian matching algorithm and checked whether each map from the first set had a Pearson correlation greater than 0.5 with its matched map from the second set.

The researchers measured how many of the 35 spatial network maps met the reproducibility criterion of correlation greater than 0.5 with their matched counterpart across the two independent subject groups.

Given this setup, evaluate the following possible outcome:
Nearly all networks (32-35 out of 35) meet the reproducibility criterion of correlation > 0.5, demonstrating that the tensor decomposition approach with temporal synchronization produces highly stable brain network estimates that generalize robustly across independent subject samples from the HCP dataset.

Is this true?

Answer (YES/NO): YES